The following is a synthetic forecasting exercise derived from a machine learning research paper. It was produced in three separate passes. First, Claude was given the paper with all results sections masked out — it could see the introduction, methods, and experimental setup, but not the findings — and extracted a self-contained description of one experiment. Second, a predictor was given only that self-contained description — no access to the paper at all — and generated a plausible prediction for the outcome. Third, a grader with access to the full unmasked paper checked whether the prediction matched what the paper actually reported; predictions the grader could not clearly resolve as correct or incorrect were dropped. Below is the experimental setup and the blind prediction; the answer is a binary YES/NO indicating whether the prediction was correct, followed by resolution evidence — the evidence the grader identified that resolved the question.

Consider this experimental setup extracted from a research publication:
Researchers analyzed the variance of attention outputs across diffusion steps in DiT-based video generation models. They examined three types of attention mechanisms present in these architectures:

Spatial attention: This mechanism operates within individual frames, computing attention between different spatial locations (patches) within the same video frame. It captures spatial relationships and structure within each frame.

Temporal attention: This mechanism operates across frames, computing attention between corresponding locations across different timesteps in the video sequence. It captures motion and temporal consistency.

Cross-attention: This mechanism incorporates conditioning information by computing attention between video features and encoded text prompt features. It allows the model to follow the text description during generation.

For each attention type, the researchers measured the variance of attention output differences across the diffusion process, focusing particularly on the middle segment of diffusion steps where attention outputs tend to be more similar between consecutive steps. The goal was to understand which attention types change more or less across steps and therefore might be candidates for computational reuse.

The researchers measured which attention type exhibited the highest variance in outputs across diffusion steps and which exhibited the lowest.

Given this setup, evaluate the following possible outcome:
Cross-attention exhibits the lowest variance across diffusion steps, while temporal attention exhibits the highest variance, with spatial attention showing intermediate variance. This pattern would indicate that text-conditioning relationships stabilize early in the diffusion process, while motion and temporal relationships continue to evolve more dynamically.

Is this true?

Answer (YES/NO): NO